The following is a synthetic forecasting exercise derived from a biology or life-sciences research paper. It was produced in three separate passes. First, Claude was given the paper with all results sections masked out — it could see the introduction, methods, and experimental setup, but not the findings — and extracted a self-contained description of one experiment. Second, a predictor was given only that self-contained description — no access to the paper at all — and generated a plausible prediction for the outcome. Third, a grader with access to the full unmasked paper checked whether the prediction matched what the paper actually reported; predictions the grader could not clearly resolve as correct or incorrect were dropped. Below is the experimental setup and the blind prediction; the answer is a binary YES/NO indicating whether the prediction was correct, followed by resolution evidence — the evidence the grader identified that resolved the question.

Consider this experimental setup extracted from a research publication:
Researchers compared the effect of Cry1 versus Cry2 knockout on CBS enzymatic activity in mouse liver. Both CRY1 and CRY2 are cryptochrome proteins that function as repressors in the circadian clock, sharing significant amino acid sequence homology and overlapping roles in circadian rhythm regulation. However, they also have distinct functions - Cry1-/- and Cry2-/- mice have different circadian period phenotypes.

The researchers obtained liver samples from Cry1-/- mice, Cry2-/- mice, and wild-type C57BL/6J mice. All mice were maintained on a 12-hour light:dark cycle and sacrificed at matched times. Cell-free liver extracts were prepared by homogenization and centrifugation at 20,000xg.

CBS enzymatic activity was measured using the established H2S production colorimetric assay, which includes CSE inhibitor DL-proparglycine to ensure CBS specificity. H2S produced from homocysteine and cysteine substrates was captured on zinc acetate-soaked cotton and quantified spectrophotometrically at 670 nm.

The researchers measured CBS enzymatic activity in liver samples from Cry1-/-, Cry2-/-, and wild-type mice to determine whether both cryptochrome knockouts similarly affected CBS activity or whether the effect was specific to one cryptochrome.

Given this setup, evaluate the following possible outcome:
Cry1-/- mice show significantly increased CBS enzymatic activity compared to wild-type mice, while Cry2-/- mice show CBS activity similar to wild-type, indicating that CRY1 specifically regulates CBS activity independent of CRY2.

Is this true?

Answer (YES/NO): NO